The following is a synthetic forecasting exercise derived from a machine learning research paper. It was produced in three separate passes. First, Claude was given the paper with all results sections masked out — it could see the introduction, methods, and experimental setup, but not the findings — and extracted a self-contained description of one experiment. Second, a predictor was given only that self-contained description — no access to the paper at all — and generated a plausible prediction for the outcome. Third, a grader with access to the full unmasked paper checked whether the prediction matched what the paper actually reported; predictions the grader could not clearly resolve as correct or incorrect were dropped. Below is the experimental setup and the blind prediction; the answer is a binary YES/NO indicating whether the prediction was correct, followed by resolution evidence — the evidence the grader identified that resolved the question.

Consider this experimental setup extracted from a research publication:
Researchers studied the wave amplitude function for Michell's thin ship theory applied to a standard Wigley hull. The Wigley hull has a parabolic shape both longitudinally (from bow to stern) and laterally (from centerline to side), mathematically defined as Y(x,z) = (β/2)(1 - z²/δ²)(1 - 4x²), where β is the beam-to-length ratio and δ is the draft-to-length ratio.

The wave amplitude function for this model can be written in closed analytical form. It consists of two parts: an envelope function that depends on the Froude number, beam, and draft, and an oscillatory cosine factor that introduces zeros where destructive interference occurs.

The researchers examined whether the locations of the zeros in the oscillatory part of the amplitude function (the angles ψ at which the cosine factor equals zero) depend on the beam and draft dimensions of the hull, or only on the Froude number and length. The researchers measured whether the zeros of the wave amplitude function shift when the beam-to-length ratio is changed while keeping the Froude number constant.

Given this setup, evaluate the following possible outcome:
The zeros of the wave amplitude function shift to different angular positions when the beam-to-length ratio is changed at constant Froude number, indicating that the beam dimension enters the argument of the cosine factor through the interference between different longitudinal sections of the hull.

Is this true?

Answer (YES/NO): NO